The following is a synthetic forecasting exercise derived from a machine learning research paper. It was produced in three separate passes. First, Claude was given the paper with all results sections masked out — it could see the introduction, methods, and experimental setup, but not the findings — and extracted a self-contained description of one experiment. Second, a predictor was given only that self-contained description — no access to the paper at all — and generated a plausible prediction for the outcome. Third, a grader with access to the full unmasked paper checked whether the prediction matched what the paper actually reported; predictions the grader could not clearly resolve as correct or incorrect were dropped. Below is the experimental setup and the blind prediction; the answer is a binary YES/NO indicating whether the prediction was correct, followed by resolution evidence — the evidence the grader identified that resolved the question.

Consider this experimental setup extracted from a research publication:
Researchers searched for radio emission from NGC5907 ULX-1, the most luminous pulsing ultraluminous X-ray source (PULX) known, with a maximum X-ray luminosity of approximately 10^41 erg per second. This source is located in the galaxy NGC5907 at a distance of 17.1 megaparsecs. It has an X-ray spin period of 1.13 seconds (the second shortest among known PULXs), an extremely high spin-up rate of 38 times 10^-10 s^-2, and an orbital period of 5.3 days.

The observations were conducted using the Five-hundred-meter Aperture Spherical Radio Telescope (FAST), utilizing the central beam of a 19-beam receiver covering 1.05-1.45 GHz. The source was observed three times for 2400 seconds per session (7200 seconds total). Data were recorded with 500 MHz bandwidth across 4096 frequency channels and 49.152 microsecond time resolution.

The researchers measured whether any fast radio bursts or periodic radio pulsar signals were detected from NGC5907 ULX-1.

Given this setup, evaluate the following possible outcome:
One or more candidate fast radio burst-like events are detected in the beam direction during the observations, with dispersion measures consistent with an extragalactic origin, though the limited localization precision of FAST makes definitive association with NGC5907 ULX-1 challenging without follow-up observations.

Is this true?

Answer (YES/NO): NO